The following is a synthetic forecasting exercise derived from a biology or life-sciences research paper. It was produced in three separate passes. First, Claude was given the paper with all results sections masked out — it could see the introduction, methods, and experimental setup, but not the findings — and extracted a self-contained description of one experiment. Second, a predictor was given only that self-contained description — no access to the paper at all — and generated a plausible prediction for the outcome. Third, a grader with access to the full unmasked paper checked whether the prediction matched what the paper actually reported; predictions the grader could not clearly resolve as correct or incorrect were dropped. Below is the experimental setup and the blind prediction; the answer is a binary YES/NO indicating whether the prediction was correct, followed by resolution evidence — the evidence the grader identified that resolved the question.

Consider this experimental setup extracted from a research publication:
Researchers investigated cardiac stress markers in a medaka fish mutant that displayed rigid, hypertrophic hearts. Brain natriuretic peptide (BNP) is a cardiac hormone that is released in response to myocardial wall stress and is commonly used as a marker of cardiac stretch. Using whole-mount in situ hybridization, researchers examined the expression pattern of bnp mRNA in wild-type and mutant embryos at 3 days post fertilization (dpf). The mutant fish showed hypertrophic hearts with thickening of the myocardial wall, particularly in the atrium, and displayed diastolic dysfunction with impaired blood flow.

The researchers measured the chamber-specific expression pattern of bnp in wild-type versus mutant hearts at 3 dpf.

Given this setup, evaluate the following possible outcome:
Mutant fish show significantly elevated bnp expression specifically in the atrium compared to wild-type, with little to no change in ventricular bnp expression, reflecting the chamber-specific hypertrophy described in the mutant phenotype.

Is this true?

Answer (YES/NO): NO